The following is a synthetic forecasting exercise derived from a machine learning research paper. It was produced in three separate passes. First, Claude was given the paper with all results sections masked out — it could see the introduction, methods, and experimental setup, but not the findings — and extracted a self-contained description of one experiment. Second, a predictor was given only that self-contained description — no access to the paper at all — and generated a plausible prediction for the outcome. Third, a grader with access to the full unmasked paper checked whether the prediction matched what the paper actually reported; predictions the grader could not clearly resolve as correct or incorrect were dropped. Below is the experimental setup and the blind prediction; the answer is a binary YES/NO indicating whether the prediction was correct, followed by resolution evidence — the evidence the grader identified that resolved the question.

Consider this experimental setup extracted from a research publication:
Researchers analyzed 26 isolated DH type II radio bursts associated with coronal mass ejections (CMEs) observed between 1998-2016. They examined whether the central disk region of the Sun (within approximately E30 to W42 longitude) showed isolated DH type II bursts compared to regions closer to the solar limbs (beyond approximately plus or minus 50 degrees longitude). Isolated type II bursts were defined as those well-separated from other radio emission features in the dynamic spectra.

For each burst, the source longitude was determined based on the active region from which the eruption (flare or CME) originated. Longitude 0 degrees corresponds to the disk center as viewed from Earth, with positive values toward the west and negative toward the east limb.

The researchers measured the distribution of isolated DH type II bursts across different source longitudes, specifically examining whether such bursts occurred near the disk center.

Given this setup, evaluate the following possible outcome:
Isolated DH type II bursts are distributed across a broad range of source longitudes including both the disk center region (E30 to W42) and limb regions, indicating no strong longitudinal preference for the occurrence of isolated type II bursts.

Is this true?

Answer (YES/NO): NO